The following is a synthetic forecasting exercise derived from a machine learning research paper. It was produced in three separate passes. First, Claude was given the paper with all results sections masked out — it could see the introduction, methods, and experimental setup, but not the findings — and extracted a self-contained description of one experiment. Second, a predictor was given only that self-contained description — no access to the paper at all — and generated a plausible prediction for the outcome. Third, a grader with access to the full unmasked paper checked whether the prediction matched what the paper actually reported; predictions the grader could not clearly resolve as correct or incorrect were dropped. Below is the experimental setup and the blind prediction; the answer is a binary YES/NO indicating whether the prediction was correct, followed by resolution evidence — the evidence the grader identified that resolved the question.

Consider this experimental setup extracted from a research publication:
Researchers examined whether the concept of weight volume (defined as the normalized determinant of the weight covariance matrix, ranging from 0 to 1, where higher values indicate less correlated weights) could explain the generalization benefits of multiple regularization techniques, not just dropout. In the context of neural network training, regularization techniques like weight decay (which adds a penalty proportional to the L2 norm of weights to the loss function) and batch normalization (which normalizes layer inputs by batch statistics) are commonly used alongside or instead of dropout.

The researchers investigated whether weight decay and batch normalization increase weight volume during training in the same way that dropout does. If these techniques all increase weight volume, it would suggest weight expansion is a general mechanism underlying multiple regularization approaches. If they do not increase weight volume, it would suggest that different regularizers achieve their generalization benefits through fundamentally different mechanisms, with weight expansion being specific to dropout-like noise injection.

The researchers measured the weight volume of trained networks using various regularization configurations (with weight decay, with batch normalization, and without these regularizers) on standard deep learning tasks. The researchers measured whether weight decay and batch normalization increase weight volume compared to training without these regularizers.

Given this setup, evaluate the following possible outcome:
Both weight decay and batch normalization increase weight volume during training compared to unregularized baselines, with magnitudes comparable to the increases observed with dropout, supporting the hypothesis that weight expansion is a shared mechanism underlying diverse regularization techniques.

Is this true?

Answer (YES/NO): NO